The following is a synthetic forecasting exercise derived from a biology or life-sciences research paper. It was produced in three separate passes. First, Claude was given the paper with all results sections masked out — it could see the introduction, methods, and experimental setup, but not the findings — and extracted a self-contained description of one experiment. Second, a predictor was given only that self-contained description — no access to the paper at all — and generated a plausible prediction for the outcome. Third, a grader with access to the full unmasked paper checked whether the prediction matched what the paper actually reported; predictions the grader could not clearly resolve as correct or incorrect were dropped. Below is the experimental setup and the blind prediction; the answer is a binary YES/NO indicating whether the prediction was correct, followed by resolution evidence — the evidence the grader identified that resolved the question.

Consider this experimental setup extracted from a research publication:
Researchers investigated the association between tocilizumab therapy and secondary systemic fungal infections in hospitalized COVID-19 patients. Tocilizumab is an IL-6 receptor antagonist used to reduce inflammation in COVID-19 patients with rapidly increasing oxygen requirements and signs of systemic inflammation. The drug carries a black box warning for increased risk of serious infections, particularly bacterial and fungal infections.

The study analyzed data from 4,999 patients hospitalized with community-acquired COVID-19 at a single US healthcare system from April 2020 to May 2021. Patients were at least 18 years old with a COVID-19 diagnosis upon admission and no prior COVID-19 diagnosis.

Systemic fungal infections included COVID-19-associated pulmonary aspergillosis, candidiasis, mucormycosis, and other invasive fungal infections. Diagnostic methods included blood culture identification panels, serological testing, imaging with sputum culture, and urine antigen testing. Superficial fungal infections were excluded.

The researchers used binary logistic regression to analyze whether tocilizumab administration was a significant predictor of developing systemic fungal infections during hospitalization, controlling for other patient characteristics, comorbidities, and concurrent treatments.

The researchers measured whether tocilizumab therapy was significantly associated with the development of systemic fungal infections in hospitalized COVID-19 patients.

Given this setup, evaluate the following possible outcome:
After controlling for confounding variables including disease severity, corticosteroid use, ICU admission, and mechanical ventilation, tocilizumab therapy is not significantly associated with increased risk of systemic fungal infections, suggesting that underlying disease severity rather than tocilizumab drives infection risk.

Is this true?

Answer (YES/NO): NO